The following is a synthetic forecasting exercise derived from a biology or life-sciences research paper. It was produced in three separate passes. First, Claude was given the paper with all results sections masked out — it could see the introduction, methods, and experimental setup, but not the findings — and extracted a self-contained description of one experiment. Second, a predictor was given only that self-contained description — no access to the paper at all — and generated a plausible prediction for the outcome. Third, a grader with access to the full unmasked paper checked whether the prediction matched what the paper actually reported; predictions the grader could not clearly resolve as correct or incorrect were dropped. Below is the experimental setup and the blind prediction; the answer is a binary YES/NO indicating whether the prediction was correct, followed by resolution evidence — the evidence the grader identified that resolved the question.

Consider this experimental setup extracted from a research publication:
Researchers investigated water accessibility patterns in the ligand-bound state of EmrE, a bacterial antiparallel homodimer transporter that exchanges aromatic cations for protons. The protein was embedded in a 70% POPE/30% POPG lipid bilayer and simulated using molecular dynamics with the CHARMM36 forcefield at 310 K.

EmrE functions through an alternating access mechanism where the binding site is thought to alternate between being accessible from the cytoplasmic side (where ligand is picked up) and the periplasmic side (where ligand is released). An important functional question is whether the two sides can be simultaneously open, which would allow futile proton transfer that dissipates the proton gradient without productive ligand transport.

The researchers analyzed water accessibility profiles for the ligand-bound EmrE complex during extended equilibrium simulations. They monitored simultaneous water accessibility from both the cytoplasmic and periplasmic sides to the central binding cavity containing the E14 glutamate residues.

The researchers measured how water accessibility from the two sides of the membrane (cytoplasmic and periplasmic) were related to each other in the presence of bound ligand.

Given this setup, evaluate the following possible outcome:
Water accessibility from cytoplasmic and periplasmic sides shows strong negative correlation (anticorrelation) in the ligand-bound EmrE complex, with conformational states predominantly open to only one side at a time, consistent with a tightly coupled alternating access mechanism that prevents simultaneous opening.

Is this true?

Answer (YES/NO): YES